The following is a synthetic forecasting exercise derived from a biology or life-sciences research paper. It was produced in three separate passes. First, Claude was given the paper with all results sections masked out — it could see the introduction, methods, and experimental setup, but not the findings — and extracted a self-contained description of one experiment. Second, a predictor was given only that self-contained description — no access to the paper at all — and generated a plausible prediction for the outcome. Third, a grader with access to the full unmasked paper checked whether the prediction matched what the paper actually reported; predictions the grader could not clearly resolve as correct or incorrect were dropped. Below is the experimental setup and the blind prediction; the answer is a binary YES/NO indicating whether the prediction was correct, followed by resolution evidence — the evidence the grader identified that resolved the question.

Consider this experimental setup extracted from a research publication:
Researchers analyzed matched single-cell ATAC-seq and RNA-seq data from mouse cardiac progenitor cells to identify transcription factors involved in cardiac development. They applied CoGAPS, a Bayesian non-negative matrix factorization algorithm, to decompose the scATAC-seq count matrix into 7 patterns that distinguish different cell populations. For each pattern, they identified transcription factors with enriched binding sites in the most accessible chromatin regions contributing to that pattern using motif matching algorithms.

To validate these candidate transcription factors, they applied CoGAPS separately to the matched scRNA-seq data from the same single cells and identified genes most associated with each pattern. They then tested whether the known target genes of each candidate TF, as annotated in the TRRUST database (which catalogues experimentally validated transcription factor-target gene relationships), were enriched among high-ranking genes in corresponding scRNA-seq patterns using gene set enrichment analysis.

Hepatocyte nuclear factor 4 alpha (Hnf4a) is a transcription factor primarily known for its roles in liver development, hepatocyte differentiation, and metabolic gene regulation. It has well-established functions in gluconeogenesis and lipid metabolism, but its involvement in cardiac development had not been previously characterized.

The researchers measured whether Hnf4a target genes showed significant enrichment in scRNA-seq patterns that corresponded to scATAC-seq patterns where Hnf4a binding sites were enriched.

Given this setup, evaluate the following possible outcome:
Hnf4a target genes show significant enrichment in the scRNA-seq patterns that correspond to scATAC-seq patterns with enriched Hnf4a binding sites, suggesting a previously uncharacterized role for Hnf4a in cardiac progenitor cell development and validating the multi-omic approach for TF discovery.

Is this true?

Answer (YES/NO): YES